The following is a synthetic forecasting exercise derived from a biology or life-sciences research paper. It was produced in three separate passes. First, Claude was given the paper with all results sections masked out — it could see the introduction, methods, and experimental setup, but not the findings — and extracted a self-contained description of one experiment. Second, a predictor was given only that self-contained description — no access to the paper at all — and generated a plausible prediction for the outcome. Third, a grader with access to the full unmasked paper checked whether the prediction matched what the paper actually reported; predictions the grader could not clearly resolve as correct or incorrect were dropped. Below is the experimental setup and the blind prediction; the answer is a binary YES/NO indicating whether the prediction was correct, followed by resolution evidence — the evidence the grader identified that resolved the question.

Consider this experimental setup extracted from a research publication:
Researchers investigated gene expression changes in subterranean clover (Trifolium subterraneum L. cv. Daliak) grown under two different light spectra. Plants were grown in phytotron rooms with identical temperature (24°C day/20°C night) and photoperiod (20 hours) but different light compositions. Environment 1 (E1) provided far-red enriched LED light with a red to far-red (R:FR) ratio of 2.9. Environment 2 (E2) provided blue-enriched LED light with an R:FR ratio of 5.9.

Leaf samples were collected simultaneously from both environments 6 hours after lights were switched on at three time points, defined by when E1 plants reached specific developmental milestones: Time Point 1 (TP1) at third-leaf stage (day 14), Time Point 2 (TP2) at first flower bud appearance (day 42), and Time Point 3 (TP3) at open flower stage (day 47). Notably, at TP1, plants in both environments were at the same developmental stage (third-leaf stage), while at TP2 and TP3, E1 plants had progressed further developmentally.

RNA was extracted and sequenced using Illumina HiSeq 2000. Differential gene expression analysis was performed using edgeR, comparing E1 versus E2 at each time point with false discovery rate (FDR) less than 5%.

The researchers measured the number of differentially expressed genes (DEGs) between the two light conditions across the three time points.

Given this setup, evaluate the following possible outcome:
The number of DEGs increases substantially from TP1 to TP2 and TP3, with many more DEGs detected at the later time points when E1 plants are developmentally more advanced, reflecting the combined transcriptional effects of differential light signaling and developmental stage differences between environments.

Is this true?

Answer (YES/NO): NO